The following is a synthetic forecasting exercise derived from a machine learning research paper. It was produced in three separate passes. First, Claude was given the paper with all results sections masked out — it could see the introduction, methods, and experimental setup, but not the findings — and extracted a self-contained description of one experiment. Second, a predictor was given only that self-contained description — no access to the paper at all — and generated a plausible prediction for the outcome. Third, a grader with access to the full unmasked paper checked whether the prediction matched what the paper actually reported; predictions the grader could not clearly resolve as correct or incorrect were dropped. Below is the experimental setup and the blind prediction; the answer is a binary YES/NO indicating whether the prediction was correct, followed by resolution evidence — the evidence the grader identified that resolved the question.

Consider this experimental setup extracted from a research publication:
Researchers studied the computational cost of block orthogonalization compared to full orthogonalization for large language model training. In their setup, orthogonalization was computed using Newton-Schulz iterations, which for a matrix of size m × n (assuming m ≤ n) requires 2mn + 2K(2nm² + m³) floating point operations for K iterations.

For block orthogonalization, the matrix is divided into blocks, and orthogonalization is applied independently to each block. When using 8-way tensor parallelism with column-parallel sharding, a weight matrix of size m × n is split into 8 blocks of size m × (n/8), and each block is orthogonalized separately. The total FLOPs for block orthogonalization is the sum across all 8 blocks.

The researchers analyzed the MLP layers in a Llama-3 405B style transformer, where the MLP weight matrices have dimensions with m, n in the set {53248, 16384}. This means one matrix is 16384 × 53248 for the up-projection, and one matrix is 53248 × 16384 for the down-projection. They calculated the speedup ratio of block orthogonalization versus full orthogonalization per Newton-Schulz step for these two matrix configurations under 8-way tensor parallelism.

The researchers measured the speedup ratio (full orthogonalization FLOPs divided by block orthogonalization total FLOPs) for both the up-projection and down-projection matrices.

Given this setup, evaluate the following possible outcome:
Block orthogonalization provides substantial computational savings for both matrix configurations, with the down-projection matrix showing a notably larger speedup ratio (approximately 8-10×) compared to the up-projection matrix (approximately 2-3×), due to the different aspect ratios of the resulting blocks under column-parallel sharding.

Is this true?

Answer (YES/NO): YES